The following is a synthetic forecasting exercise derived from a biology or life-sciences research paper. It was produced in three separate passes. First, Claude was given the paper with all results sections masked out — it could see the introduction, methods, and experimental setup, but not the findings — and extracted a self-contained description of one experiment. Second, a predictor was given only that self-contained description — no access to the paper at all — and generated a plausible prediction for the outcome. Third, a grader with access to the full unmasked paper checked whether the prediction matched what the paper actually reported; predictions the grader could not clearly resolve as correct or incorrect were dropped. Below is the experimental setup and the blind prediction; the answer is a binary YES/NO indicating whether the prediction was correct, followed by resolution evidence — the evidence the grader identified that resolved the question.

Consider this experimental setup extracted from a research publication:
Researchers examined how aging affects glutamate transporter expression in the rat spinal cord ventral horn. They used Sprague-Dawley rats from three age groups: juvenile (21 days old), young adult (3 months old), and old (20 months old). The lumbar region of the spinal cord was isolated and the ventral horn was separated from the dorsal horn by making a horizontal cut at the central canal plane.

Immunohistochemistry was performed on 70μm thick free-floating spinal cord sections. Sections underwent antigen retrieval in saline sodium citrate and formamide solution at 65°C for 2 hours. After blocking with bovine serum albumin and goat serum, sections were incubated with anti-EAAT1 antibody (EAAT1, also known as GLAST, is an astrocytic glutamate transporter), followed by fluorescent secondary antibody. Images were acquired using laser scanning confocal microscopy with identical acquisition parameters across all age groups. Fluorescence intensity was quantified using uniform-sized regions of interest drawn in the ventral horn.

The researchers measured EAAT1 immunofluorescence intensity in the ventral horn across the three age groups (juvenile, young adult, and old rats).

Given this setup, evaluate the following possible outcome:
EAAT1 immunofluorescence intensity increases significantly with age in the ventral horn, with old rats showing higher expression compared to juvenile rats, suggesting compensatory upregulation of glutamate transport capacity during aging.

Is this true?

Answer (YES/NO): NO